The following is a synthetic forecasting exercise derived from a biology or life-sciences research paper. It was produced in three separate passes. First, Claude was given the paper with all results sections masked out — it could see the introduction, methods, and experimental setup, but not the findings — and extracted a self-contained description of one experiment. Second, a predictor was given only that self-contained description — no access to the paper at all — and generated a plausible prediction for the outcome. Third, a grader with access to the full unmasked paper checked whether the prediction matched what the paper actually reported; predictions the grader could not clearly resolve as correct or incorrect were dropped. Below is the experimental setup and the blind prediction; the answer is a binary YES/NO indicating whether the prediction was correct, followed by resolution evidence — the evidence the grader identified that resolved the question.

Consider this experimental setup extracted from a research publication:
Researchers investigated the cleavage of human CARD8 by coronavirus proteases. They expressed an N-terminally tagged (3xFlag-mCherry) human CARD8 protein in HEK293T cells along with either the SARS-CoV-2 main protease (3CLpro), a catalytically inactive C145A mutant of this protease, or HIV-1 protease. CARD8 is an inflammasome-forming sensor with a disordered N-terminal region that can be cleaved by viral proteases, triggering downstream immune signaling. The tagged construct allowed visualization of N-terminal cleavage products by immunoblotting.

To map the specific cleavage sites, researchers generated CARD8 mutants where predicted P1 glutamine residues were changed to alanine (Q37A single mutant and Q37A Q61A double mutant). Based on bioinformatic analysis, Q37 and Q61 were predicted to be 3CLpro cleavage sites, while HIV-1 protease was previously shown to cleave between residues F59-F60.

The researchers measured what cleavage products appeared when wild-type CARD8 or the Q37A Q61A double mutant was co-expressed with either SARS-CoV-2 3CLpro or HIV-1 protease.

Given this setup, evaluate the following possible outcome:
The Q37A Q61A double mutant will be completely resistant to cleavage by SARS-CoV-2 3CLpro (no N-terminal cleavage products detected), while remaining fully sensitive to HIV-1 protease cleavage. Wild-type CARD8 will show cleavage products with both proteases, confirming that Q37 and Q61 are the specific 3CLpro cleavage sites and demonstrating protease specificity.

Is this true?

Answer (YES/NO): YES